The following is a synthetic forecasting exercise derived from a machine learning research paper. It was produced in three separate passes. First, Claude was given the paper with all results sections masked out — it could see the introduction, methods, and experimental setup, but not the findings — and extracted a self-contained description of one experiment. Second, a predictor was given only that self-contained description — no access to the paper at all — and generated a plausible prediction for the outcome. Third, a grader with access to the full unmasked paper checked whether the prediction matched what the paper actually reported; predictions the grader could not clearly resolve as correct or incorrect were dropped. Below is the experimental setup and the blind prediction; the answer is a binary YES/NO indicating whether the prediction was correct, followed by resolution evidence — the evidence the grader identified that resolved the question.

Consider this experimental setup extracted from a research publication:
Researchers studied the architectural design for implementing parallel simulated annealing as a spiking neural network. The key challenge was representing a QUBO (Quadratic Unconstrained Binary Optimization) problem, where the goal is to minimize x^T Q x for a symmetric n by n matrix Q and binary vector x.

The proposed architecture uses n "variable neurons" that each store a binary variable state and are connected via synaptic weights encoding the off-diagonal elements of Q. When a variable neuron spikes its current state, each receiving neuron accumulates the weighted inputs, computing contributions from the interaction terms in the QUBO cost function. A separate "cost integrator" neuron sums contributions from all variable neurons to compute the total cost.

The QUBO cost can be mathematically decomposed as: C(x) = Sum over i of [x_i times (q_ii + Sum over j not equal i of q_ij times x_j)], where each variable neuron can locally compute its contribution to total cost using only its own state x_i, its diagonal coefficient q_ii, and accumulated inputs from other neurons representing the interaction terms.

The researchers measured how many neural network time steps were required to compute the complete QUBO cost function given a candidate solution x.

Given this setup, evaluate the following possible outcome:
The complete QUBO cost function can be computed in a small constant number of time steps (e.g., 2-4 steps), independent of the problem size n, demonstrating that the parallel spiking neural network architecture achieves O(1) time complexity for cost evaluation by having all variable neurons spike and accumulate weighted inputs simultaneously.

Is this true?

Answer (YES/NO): YES